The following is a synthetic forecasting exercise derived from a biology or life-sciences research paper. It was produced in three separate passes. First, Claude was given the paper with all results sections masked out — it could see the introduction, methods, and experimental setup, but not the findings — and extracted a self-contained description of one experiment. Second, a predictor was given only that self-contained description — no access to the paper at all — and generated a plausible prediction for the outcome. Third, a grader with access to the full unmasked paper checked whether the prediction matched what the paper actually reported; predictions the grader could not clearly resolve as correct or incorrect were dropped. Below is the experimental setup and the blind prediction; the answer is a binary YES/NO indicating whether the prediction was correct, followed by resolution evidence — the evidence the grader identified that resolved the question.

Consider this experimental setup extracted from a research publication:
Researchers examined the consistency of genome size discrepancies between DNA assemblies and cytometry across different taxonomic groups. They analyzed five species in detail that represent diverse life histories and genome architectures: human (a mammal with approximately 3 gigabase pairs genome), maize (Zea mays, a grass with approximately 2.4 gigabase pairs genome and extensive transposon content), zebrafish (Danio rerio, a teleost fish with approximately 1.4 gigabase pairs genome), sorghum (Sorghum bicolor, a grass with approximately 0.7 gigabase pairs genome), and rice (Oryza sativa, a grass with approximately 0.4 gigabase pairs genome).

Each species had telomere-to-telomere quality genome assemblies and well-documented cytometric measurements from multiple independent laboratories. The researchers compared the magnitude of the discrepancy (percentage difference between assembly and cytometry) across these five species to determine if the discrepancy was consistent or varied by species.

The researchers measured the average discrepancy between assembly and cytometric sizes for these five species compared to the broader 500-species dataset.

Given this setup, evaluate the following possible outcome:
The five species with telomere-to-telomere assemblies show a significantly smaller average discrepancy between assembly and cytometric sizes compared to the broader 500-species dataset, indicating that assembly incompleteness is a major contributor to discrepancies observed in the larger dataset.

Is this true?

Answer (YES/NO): NO